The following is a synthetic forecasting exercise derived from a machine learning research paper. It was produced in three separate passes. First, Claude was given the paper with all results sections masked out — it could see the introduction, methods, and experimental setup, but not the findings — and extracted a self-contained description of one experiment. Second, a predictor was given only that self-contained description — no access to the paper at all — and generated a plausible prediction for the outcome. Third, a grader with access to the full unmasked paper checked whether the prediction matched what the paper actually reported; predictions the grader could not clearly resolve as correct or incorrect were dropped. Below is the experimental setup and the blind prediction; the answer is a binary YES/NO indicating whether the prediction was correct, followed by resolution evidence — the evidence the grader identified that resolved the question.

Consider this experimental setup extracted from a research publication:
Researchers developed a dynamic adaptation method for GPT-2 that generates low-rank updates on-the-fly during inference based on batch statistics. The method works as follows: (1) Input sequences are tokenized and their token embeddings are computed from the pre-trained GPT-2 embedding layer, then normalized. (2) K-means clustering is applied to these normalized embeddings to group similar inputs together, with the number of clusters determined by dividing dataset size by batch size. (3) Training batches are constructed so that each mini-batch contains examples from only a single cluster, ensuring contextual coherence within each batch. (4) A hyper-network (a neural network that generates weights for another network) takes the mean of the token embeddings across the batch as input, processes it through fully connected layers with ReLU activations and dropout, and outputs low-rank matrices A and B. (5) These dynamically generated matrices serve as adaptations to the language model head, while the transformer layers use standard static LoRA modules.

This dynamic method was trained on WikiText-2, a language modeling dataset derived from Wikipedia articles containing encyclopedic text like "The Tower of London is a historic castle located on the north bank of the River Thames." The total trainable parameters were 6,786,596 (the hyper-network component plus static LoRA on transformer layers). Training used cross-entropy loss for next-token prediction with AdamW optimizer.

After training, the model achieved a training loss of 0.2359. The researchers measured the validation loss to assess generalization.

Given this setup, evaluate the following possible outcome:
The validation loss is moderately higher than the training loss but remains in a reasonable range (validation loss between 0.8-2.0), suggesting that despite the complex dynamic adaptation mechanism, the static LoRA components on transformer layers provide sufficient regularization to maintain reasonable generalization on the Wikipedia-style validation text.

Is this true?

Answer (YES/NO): NO